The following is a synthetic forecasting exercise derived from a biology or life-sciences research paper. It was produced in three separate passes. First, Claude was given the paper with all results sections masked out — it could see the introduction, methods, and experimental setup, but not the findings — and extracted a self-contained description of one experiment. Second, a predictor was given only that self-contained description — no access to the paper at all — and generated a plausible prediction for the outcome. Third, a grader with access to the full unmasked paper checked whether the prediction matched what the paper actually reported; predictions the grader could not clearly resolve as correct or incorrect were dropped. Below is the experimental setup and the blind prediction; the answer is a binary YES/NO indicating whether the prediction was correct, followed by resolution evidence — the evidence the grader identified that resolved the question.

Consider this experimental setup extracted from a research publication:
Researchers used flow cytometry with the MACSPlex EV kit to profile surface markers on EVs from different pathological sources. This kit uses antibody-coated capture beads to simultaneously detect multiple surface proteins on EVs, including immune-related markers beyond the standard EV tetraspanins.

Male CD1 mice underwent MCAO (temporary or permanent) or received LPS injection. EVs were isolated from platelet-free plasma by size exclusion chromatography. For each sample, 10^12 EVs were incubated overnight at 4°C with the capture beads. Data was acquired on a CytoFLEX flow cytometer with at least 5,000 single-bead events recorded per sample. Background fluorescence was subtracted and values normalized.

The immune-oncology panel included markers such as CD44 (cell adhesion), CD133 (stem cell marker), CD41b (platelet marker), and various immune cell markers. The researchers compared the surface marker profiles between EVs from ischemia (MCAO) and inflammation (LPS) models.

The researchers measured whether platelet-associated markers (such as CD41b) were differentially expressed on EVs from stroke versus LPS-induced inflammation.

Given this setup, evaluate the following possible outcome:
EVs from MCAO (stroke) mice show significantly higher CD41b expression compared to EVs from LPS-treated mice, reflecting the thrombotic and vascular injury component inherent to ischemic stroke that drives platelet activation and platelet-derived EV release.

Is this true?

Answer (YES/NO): NO